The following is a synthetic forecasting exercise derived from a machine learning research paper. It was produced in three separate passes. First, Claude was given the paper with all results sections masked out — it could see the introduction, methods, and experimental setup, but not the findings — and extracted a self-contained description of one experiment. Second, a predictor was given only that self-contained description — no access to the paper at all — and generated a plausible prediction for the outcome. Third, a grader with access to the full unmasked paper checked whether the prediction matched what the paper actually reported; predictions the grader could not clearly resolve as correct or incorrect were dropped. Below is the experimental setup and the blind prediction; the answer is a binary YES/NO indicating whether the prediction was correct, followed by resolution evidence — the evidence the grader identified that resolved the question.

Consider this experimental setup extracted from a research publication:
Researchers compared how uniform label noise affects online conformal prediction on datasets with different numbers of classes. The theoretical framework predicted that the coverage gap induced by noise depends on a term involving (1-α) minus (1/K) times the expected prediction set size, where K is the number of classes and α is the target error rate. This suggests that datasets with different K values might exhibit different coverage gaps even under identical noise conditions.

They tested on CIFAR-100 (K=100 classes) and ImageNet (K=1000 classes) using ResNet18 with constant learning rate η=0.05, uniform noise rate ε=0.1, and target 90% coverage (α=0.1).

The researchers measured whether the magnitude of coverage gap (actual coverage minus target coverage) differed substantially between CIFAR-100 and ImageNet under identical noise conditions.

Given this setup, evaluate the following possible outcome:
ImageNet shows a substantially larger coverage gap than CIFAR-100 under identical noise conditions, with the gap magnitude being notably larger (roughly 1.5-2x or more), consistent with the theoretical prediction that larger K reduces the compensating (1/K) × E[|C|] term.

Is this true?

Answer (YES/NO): NO